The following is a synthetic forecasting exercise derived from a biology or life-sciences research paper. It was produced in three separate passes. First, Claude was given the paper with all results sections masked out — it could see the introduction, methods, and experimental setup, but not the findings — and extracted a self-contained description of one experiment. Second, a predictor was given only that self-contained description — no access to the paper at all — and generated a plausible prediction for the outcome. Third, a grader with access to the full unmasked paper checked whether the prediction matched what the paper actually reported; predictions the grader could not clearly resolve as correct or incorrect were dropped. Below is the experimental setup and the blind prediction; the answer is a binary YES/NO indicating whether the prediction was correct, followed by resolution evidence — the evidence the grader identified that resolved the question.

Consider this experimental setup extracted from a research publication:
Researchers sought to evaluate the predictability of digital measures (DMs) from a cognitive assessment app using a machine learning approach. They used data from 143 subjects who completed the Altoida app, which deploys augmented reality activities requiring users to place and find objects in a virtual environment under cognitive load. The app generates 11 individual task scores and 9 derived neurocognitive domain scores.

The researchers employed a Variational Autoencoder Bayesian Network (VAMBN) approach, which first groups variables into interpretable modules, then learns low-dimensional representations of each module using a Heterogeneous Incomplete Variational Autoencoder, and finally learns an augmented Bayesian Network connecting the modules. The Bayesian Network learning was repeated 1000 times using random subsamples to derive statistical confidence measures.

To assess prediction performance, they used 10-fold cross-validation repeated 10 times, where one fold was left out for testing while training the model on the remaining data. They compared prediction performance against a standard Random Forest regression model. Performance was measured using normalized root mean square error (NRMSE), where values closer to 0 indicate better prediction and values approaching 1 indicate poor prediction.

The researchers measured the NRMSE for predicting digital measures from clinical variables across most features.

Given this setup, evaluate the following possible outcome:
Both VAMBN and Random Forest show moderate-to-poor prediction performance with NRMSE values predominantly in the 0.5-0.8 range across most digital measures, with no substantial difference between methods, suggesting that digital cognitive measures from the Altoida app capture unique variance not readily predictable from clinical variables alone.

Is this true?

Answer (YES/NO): NO